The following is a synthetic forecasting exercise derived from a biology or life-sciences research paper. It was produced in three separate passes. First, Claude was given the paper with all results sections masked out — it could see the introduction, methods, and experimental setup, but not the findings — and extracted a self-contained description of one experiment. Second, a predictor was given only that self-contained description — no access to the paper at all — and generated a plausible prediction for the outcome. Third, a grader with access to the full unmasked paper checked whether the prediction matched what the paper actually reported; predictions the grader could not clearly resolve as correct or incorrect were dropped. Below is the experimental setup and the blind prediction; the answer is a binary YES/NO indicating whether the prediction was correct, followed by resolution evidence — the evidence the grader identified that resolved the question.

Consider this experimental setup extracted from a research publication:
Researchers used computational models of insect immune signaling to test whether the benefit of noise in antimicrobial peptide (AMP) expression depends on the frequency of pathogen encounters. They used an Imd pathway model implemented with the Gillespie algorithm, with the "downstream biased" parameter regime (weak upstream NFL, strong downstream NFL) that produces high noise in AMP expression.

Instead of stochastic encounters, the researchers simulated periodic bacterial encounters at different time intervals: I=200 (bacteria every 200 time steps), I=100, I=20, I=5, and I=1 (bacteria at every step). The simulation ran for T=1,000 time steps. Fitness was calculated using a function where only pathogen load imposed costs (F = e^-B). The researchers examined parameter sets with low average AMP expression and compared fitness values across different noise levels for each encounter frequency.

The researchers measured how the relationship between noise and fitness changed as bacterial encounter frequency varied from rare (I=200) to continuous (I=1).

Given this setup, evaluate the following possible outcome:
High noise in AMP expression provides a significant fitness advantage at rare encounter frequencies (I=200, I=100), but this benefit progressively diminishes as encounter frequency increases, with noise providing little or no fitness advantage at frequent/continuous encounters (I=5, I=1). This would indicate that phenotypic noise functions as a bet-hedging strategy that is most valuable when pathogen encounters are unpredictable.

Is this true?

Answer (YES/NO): NO